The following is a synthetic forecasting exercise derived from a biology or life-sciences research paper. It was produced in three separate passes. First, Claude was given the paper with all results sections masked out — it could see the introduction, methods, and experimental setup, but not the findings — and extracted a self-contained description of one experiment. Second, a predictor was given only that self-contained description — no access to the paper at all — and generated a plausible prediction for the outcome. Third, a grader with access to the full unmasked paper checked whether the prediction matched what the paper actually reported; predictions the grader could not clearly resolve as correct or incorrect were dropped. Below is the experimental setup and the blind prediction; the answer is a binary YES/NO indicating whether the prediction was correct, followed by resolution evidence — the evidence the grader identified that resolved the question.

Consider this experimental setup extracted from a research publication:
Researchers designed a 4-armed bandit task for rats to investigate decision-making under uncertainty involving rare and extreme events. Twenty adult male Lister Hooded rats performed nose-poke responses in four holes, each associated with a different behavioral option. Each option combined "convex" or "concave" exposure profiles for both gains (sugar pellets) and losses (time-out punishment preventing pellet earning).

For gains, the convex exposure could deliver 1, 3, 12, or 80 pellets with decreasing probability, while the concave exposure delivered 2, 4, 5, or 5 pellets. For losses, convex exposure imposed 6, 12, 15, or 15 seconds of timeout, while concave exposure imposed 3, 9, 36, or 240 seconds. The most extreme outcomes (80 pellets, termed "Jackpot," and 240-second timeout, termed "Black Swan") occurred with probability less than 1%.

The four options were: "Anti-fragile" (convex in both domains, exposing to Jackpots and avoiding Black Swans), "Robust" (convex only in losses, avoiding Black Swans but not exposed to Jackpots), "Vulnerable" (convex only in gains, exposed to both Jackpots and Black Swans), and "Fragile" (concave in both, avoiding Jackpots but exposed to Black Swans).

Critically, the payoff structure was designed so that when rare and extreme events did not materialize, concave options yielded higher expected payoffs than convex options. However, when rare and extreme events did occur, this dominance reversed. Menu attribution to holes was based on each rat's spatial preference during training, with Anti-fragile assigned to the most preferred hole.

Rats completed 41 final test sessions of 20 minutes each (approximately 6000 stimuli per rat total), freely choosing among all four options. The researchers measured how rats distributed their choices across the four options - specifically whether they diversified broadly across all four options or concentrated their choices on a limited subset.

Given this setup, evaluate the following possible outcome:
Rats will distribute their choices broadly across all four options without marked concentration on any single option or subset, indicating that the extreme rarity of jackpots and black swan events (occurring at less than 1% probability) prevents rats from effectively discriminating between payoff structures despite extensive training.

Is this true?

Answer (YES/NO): NO